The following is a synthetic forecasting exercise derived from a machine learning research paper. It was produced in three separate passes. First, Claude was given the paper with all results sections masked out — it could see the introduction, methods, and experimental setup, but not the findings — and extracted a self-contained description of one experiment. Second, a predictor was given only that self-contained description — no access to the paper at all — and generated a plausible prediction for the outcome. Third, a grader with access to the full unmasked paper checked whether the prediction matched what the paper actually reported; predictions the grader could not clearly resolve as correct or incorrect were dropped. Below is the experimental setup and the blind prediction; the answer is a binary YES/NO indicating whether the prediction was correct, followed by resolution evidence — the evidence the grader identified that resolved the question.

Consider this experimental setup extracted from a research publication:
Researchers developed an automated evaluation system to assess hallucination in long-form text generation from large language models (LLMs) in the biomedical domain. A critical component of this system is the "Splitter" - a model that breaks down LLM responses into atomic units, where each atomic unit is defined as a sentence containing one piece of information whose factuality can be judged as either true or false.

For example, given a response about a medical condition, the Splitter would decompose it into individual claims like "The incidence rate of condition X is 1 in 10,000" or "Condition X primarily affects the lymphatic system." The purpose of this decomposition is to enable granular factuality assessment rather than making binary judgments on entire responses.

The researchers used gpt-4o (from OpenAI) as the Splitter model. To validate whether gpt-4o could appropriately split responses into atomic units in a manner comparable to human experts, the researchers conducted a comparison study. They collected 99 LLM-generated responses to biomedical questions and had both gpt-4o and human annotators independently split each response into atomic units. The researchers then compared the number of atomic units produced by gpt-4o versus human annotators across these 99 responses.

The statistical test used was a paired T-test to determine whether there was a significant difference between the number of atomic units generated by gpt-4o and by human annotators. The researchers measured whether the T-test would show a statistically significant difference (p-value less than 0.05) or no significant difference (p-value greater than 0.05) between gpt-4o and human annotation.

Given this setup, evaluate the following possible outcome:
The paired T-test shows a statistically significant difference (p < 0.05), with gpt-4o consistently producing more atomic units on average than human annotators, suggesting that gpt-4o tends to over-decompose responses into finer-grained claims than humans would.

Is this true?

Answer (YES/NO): NO